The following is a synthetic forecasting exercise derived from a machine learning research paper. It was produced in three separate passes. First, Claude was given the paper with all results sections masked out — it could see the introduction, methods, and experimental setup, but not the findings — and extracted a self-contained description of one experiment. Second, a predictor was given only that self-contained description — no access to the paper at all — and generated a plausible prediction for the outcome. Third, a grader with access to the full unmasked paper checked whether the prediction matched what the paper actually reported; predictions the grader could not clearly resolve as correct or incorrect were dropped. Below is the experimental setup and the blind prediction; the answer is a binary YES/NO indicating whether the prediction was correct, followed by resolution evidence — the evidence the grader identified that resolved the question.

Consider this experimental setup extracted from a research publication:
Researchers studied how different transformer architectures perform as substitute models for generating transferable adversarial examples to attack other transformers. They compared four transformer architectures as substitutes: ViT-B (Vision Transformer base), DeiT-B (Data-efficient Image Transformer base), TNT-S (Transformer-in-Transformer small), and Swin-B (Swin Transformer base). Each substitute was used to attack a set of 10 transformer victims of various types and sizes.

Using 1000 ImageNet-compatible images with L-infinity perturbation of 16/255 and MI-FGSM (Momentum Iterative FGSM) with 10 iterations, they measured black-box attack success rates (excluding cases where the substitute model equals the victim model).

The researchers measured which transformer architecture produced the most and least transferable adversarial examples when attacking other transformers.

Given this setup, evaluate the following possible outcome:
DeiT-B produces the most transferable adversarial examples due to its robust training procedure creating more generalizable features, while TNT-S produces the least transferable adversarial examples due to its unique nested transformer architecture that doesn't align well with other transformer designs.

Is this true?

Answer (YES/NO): NO